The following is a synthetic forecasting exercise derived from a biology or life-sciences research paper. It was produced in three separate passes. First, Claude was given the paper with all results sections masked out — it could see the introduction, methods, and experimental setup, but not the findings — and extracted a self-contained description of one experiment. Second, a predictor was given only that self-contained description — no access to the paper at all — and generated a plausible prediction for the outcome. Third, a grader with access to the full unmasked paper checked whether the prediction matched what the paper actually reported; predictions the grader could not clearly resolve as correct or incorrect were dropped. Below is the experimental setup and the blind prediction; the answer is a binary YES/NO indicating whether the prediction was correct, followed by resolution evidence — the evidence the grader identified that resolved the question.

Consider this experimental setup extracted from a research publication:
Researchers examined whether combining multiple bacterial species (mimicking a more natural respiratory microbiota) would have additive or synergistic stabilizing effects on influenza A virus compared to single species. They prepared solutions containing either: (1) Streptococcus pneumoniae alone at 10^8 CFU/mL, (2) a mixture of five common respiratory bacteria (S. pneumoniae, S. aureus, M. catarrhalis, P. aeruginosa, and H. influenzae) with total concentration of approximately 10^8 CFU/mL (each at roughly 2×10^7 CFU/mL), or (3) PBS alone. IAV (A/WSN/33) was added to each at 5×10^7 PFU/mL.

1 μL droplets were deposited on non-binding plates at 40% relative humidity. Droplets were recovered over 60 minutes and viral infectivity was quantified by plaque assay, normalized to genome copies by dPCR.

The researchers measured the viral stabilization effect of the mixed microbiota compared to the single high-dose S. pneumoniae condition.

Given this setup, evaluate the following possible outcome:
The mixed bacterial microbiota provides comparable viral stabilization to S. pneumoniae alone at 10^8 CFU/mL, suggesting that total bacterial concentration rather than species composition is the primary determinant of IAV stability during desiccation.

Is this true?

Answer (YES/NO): NO